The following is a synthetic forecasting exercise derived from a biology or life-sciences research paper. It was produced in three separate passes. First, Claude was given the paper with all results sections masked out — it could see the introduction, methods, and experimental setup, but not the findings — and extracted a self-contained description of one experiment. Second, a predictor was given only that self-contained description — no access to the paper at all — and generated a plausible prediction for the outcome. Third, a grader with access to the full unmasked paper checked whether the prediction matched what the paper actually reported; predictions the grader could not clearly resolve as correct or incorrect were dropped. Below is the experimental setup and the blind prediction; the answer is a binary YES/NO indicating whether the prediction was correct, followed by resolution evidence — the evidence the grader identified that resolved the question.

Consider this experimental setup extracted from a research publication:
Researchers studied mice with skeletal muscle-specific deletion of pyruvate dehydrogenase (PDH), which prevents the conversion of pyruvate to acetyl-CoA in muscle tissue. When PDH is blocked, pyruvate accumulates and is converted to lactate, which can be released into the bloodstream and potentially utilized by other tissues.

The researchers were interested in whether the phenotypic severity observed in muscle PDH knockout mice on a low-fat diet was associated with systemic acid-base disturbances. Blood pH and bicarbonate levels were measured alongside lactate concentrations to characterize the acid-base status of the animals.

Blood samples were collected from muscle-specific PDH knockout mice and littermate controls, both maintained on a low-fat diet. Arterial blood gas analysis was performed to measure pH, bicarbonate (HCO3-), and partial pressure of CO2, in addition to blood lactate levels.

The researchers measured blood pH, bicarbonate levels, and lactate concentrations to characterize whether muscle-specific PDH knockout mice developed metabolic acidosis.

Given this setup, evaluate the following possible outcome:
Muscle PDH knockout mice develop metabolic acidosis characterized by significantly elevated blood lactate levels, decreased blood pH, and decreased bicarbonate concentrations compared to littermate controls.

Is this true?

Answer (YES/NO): NO